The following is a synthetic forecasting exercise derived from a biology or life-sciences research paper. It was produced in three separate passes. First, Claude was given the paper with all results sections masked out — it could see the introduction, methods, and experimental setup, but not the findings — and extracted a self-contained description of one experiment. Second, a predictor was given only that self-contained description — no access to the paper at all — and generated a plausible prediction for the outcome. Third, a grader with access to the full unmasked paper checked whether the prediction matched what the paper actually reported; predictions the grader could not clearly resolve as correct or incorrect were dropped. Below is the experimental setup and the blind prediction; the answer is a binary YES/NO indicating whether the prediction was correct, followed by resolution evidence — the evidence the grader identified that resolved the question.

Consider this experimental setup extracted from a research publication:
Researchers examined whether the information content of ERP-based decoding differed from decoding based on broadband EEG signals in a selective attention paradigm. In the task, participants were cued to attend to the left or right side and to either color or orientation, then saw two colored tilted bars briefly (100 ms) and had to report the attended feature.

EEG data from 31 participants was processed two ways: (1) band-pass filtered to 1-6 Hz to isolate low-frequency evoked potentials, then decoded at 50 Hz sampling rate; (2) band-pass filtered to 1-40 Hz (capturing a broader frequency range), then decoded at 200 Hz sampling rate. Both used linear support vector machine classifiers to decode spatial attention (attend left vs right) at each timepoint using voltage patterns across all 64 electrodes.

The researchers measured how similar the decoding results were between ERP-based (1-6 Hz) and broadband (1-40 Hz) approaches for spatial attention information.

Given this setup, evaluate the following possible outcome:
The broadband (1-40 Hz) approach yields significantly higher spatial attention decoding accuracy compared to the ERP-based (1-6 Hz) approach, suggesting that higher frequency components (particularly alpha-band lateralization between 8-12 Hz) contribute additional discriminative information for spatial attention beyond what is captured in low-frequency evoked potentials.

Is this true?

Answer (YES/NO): NO